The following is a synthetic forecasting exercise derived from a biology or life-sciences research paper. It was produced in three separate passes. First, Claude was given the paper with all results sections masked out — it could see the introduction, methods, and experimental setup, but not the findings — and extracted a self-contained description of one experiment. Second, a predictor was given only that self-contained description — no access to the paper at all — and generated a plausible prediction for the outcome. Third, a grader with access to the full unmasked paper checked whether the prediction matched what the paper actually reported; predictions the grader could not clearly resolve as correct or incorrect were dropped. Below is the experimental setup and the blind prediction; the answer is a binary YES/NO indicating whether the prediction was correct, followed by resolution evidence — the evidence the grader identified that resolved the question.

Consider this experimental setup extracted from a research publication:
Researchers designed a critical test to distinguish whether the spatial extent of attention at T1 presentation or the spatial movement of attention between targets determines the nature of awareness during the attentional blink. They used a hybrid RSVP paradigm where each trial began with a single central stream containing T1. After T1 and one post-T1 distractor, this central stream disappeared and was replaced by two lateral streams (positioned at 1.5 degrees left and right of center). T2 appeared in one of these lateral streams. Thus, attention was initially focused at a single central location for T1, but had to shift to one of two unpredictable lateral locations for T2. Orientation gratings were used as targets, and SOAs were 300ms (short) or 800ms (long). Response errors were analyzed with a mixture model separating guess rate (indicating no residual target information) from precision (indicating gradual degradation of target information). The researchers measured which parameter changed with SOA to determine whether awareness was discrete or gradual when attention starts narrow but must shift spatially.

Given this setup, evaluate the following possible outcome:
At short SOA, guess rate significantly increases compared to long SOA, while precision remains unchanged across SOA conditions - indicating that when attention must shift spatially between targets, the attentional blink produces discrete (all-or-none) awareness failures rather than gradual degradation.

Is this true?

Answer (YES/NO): NO